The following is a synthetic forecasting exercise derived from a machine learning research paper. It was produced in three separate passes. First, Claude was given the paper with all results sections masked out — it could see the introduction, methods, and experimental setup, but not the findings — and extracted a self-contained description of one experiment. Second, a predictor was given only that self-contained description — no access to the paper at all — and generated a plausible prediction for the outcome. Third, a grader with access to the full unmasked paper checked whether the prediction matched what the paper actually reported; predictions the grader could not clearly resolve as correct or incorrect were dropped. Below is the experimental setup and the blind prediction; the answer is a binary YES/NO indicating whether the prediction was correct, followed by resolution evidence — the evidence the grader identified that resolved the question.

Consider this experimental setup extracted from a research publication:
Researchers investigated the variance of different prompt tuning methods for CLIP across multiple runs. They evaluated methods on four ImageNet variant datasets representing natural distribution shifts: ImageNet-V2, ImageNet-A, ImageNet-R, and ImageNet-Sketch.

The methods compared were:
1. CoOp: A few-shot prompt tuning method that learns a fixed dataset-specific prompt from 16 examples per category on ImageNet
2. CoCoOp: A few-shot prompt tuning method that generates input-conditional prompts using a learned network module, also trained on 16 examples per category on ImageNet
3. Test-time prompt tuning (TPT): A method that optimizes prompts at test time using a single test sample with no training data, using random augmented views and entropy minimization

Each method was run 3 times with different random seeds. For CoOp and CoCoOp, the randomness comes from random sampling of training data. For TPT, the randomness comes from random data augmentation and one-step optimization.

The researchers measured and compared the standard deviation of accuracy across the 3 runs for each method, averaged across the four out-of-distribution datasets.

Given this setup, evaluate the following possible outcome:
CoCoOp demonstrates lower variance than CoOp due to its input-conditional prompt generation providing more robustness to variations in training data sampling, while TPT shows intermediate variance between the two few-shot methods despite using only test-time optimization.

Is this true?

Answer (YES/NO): NO